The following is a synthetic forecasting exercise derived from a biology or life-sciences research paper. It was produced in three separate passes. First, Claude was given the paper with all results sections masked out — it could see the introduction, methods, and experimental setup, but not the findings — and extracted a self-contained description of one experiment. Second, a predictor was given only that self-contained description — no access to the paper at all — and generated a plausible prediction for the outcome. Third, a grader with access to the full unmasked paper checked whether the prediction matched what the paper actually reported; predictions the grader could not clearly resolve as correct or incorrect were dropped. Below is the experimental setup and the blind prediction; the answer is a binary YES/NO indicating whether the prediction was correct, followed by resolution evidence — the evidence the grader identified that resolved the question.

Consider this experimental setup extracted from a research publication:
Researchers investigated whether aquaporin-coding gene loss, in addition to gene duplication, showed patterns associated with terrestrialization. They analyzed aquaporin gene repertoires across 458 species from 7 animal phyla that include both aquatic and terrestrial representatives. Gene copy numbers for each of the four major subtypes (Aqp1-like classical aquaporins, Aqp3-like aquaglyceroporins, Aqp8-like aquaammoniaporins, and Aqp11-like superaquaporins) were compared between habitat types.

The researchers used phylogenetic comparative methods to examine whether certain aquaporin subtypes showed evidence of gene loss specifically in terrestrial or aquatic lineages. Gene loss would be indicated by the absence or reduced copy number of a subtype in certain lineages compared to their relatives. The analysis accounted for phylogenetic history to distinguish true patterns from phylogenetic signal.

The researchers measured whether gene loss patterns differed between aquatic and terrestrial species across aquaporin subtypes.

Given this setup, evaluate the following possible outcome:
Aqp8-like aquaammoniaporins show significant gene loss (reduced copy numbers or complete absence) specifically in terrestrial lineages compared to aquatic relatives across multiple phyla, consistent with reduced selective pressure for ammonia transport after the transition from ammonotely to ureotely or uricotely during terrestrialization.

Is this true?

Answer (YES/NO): NO